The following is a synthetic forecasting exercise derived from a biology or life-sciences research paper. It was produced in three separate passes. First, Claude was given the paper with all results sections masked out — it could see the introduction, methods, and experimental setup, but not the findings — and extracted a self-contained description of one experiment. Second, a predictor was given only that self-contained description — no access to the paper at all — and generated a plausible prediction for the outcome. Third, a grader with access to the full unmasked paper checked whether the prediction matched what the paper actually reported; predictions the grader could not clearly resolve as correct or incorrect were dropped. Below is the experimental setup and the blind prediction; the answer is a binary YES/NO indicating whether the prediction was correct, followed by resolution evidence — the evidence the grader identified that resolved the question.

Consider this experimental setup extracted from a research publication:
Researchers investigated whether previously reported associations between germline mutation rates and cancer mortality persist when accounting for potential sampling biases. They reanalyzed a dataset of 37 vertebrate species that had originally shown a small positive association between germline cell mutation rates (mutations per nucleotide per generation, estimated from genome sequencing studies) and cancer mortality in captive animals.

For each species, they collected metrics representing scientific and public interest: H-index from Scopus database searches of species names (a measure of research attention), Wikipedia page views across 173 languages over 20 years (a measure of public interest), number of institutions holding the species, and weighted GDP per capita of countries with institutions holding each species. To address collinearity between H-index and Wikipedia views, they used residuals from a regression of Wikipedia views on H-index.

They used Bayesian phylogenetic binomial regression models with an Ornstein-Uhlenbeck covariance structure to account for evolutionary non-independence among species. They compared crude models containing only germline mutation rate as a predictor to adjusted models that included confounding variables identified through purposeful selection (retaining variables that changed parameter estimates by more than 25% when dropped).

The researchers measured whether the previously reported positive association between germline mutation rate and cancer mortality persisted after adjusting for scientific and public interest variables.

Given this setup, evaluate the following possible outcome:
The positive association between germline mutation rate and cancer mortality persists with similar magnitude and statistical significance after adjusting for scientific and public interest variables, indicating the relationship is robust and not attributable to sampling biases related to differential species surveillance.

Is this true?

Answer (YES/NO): NO